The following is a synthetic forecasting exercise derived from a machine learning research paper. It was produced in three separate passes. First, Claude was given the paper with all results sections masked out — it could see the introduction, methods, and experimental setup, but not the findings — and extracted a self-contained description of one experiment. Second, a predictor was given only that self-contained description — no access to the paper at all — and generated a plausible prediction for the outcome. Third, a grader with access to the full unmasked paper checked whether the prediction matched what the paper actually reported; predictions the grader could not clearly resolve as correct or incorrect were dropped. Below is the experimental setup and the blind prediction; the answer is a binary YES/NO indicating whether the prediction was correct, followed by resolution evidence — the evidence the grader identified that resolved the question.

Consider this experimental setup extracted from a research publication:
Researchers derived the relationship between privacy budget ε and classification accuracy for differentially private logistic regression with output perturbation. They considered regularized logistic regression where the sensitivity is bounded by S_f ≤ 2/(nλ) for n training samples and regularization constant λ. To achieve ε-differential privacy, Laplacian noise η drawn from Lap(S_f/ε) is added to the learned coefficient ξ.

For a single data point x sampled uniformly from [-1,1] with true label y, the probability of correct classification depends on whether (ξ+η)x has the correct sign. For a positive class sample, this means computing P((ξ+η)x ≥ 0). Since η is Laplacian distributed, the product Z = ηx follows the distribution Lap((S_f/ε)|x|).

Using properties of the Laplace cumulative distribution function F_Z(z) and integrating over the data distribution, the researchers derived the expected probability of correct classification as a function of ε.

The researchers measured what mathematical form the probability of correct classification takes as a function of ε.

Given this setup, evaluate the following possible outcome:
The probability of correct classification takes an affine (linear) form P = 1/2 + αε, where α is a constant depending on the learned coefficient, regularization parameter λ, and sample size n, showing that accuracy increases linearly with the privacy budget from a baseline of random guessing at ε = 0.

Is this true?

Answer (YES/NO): NO